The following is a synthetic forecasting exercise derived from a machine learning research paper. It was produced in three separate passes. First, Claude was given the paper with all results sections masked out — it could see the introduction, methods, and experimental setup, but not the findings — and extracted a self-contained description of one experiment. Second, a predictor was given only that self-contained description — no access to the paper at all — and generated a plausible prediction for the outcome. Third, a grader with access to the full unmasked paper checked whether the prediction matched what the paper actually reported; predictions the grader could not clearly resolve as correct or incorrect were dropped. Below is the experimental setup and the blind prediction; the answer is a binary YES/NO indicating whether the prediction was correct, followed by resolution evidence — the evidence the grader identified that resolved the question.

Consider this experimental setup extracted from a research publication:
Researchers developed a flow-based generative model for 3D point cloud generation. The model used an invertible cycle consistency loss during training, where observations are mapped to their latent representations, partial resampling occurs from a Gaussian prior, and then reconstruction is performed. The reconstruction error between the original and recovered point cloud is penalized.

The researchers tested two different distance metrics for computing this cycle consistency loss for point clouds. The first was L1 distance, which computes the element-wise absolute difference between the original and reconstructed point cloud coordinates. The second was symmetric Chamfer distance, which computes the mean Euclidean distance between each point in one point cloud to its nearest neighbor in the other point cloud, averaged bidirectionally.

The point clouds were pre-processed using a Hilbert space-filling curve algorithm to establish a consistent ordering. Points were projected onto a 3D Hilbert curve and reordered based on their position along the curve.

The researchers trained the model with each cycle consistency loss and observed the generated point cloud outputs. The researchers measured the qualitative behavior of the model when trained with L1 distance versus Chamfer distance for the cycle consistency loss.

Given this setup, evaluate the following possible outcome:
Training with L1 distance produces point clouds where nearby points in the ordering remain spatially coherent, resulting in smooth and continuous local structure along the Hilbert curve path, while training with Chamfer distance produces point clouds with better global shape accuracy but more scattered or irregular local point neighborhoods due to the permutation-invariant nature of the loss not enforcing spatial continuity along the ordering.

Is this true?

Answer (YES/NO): NO